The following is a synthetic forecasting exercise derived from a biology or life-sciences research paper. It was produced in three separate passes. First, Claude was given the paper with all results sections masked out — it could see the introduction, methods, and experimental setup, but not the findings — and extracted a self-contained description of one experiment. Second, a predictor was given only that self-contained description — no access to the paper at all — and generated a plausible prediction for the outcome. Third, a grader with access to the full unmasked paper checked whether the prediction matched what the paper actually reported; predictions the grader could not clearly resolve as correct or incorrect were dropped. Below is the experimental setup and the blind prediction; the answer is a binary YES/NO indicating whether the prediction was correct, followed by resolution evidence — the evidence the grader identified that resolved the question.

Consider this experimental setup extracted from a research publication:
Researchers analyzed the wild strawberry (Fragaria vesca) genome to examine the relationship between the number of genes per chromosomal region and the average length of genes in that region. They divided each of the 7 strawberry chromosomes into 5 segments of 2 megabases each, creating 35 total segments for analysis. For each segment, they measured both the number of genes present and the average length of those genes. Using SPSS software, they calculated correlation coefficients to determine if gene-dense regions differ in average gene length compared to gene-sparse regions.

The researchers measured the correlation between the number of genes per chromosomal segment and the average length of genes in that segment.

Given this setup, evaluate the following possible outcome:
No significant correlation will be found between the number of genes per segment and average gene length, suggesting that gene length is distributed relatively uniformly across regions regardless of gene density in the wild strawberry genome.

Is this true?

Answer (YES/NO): NO